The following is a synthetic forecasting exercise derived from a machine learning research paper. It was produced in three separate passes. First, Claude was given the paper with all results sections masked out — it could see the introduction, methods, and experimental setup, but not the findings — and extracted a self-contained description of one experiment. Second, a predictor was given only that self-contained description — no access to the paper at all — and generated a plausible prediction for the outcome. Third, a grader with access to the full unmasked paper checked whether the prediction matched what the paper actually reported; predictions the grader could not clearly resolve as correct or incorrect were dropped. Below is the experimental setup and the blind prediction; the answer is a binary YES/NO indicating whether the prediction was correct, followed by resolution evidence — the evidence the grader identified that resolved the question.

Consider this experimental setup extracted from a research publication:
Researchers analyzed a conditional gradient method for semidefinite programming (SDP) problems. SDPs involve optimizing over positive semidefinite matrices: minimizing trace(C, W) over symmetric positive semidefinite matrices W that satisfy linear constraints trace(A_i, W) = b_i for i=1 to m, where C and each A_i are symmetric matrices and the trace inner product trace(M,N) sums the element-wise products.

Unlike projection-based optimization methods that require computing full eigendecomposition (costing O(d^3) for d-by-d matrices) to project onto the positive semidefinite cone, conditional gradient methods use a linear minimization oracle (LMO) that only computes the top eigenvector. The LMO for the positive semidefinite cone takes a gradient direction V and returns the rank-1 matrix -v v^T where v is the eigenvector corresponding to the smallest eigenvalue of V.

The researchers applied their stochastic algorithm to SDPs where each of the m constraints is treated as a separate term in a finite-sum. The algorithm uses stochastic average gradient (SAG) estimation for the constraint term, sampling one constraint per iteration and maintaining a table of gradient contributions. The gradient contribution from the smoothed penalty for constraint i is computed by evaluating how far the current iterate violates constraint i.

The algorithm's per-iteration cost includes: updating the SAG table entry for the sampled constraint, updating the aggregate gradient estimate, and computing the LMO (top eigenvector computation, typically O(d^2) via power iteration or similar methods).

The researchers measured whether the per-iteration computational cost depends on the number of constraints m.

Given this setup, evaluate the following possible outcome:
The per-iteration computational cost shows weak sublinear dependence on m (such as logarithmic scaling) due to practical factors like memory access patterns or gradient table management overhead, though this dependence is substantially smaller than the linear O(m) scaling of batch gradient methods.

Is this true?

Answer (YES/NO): NO